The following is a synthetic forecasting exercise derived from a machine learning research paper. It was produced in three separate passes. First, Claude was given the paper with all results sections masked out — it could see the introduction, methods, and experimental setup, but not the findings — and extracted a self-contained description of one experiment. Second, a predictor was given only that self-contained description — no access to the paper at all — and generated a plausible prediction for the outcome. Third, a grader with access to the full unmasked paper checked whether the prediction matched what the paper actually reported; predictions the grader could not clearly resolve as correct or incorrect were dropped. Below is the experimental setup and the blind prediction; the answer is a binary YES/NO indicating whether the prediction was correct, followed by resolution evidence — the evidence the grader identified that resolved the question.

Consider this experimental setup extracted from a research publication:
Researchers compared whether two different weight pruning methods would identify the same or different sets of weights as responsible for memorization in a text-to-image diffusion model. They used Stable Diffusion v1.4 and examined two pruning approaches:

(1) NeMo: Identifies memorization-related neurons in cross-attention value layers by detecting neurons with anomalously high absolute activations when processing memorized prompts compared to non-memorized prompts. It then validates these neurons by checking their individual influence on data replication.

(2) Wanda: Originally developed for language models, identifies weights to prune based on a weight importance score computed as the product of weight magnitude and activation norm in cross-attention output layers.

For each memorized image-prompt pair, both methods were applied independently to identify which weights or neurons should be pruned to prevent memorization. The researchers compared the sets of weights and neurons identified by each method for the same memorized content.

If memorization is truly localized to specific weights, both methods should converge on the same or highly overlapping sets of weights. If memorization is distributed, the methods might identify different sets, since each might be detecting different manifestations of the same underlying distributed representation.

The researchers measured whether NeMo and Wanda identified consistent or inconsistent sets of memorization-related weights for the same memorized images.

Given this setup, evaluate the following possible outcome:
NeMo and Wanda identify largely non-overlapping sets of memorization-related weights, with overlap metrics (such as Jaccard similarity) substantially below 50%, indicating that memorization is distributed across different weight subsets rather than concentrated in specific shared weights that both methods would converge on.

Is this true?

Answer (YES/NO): YES